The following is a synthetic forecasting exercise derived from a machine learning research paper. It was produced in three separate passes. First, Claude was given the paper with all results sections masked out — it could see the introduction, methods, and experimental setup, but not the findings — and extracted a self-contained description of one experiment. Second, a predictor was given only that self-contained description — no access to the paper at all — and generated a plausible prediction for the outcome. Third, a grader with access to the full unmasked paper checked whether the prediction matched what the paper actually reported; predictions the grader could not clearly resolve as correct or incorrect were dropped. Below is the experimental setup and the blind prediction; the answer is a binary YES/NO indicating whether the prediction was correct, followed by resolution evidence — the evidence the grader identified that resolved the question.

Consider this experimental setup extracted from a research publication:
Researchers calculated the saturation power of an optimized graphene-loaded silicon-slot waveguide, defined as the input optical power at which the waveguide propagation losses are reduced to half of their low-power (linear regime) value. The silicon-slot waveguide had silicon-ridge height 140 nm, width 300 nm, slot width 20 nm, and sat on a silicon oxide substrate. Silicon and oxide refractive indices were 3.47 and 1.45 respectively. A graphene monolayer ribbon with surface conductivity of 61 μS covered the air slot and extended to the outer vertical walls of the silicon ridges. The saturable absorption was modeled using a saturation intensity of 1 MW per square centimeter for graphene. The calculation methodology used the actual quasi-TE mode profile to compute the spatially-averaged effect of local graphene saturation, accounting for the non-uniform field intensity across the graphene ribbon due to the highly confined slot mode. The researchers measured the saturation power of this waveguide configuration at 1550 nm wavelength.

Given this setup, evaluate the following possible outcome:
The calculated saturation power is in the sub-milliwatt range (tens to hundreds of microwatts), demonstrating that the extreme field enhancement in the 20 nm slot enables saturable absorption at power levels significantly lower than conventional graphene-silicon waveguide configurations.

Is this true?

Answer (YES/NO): YES